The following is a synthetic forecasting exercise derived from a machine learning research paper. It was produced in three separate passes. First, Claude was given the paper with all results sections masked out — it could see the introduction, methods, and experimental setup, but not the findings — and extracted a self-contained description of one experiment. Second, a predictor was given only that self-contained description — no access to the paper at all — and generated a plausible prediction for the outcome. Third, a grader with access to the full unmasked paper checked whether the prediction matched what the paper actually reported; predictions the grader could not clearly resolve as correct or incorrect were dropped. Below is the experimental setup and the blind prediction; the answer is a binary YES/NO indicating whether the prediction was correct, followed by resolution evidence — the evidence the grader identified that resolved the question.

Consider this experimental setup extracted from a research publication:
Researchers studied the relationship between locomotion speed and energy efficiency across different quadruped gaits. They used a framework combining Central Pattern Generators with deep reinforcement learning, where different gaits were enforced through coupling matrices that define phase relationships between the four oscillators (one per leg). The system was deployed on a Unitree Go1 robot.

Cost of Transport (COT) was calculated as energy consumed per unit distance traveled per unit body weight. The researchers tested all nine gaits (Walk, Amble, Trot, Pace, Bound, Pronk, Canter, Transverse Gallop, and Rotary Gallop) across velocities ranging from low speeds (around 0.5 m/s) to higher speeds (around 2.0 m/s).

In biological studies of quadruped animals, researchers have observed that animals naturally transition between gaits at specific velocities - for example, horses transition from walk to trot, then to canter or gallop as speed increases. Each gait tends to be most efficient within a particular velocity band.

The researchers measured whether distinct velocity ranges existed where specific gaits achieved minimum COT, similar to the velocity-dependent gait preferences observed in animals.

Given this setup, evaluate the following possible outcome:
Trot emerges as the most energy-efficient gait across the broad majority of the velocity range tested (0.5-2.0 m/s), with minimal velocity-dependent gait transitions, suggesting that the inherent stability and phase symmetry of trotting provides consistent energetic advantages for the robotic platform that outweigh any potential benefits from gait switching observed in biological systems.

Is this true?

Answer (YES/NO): NO